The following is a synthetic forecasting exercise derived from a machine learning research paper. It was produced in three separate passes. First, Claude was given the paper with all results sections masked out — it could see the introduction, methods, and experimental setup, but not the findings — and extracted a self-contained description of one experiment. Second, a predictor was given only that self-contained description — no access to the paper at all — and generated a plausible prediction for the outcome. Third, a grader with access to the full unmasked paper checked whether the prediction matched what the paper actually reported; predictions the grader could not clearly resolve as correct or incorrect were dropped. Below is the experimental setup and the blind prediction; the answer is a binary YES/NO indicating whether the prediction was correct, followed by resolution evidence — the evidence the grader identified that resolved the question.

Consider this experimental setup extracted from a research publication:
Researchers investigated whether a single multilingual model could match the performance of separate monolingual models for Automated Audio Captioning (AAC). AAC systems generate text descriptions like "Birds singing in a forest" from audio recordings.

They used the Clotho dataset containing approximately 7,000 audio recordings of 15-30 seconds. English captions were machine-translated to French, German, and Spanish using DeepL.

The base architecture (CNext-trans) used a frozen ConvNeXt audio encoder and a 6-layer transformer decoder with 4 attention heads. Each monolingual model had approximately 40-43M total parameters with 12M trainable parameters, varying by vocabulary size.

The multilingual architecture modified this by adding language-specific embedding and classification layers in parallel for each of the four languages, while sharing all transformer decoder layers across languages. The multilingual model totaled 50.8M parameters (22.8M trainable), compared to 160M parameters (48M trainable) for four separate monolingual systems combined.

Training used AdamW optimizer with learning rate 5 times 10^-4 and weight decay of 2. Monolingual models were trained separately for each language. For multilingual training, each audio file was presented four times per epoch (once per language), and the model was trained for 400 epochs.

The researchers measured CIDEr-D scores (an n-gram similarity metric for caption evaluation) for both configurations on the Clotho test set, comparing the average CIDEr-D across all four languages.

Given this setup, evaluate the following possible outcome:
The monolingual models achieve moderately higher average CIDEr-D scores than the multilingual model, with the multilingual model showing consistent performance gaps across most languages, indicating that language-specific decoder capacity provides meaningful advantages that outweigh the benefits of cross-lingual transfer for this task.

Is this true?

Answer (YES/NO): NO